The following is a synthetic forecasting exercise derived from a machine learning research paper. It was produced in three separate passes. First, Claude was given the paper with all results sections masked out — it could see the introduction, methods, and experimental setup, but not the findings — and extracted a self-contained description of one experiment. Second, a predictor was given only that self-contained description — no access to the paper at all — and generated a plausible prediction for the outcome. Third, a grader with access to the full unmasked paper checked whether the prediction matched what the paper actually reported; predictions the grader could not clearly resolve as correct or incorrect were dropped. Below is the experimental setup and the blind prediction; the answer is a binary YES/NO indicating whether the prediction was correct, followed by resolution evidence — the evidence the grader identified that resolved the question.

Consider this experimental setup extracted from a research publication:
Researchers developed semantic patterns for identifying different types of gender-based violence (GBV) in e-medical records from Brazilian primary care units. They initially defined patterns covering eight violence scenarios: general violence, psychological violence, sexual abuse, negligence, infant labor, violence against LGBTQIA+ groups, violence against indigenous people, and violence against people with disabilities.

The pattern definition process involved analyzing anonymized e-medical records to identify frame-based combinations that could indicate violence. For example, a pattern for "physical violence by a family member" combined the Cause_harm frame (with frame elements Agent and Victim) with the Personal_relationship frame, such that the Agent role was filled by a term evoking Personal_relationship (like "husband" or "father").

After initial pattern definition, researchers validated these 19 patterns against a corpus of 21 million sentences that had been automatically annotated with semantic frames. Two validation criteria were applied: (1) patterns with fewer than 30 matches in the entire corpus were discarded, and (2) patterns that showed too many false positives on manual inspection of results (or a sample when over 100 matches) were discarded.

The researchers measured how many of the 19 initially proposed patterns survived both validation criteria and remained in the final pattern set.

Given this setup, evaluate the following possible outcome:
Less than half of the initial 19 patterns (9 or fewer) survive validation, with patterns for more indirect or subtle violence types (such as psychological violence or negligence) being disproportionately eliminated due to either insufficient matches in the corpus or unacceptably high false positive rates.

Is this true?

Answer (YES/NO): NO